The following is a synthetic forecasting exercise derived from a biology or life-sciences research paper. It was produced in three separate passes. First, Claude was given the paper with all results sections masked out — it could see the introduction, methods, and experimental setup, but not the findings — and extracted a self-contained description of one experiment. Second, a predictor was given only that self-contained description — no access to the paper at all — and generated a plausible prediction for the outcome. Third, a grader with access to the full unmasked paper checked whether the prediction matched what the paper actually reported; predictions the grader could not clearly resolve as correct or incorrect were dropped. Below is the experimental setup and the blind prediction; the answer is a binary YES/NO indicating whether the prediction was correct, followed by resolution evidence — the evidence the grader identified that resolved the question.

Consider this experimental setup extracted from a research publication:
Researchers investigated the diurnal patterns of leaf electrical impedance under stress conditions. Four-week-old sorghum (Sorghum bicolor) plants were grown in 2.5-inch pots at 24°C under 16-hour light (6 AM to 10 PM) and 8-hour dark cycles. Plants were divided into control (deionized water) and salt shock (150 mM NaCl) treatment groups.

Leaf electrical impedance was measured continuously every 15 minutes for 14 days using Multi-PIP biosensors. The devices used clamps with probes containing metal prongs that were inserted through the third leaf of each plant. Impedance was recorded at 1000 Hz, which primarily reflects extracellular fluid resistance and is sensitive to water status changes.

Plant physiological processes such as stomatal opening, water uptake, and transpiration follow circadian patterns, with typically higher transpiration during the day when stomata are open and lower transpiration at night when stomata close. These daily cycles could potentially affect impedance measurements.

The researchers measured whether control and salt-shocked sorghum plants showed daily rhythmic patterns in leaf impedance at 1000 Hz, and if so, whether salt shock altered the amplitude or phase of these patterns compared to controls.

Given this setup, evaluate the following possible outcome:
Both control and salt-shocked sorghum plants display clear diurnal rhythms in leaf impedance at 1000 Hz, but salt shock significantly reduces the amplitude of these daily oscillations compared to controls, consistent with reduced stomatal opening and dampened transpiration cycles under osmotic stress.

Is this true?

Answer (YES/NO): NO